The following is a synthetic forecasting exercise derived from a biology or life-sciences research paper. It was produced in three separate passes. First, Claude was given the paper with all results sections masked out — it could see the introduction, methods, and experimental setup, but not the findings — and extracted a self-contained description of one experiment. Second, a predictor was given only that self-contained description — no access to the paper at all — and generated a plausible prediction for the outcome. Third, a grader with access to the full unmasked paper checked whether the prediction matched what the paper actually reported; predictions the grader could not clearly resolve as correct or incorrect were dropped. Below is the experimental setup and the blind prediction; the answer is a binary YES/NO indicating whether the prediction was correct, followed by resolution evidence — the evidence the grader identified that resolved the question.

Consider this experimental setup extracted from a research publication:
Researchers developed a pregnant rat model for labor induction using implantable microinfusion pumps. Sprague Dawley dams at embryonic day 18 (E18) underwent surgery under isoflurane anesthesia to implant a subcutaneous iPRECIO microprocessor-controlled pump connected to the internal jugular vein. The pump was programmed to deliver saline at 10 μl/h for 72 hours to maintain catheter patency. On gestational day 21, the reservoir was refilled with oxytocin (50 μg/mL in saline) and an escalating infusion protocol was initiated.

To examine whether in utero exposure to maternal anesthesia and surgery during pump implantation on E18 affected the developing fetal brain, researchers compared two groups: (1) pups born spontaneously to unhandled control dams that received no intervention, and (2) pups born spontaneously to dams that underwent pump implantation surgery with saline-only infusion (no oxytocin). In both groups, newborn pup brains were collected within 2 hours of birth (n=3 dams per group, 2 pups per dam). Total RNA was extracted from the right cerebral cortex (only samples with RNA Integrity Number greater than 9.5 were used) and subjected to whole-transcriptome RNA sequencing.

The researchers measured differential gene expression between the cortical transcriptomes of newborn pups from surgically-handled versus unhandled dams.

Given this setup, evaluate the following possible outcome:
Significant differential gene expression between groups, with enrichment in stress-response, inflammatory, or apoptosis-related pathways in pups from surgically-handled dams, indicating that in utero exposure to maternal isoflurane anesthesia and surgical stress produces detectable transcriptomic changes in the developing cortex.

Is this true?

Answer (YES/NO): NO